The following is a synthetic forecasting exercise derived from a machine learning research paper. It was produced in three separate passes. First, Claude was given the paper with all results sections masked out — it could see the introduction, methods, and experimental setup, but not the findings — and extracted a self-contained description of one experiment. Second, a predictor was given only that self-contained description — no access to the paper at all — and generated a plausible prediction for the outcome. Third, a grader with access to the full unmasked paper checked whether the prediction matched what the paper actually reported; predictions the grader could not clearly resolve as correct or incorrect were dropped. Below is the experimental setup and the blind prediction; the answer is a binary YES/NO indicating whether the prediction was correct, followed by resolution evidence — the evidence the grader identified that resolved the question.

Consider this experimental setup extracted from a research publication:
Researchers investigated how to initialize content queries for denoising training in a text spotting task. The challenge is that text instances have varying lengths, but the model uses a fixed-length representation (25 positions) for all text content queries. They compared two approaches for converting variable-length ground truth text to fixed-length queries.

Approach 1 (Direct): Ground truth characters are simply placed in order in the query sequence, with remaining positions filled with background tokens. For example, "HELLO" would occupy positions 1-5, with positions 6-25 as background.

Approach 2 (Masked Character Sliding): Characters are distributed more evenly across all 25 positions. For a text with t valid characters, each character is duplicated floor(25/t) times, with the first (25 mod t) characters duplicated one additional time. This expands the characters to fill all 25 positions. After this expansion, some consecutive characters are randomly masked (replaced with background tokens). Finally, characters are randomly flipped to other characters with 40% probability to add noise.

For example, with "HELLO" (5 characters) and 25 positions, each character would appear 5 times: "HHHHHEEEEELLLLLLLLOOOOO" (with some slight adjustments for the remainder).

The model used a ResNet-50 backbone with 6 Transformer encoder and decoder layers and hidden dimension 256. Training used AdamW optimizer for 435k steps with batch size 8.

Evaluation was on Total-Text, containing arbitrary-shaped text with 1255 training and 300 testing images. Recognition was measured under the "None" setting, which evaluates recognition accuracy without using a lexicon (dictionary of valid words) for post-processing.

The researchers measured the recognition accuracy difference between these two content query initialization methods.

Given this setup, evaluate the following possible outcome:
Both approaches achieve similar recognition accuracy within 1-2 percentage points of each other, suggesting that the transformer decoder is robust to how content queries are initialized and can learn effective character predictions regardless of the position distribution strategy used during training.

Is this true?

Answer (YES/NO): NO